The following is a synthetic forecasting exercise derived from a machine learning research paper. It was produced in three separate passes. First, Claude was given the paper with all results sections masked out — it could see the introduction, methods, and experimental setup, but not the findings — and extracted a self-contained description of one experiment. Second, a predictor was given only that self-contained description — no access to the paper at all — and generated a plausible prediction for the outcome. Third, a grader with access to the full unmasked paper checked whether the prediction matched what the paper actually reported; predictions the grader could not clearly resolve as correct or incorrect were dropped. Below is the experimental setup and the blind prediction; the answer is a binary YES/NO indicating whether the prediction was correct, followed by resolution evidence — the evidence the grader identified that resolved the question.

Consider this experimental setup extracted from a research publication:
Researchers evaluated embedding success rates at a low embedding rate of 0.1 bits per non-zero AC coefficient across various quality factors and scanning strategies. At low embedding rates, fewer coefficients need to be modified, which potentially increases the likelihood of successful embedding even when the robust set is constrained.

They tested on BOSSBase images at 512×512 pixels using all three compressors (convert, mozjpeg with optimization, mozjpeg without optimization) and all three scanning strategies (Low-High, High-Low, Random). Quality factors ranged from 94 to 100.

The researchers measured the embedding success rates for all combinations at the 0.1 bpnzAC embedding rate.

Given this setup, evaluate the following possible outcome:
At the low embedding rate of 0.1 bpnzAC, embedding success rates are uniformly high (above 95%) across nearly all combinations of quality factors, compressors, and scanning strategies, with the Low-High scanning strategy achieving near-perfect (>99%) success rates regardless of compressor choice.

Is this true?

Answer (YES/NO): YES